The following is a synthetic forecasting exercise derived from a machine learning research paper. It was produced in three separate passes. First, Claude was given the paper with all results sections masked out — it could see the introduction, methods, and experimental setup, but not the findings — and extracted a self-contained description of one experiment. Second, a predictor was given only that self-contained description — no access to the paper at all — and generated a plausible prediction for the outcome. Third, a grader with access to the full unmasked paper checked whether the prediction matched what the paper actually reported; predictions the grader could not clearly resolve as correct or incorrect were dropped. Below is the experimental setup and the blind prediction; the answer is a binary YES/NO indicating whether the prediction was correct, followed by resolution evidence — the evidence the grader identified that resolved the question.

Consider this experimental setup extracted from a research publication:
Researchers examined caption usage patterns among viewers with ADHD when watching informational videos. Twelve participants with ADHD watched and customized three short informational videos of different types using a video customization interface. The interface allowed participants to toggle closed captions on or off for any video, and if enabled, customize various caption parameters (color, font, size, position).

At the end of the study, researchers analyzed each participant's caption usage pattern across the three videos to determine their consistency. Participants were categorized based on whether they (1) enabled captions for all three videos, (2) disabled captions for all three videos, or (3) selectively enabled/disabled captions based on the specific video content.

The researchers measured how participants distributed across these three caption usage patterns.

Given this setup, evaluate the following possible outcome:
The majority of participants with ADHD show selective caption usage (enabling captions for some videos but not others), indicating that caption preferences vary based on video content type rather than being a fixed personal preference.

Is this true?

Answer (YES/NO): NO